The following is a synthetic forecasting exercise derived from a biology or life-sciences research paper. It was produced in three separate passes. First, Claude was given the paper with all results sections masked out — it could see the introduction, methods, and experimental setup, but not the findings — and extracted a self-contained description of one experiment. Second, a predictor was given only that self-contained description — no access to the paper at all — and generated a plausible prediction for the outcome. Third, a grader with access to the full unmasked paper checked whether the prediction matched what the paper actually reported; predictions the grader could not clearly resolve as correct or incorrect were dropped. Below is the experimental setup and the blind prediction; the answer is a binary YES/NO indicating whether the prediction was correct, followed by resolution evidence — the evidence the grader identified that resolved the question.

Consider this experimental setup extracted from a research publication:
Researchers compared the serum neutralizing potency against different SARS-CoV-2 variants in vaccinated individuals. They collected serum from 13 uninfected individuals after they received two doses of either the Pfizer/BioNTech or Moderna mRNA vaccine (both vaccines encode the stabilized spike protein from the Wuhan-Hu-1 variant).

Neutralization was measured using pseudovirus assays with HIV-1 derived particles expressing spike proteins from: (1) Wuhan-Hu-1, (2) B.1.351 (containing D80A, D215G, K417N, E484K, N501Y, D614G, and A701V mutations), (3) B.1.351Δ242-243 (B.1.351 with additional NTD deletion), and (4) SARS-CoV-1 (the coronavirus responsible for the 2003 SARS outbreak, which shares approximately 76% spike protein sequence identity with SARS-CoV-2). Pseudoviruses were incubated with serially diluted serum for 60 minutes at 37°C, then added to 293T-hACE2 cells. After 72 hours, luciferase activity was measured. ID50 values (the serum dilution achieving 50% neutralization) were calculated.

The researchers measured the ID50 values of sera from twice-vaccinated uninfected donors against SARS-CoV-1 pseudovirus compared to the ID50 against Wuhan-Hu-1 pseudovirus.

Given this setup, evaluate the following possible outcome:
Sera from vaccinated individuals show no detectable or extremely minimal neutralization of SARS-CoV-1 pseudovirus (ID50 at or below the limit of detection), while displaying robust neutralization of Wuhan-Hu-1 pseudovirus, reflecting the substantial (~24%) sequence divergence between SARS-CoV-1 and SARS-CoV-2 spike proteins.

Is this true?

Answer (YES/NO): NO